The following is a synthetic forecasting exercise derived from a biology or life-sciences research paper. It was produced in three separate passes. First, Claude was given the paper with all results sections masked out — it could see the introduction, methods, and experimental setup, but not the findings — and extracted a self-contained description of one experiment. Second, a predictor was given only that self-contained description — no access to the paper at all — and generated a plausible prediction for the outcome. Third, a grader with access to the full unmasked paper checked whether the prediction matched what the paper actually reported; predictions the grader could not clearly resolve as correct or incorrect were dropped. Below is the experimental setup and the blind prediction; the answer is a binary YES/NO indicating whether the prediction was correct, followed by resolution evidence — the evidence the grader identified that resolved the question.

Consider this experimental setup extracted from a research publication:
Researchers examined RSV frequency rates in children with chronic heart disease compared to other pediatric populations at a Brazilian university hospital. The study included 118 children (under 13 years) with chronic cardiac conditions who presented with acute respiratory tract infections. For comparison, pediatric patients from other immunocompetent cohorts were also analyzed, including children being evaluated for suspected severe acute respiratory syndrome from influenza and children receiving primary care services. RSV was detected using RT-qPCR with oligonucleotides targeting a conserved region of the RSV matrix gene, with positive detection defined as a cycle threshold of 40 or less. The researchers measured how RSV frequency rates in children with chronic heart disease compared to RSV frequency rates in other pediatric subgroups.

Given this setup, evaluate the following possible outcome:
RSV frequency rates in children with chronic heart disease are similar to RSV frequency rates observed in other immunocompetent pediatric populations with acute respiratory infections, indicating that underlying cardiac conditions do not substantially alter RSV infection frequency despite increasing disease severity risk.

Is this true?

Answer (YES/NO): NO